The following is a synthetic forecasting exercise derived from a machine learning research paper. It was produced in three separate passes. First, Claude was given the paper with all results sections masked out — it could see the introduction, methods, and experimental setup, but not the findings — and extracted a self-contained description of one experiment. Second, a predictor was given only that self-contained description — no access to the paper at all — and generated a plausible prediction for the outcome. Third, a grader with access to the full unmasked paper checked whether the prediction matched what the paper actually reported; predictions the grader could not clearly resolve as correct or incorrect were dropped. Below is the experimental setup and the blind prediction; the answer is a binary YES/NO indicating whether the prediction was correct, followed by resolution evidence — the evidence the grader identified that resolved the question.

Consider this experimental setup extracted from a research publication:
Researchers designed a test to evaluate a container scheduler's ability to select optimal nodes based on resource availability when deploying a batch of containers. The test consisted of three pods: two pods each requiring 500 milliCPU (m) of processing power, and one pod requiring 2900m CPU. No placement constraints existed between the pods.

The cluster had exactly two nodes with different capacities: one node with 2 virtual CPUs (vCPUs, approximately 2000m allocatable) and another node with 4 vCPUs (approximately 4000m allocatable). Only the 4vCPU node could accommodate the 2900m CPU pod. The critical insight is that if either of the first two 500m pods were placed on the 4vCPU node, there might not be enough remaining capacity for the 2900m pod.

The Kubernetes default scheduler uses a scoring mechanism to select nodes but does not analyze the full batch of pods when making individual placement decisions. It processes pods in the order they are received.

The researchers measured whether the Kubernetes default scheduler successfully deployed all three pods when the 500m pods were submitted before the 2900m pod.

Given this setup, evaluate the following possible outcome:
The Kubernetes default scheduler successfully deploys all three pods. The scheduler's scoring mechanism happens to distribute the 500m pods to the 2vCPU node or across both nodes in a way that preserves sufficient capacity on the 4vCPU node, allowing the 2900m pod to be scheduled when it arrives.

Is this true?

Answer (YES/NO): NO